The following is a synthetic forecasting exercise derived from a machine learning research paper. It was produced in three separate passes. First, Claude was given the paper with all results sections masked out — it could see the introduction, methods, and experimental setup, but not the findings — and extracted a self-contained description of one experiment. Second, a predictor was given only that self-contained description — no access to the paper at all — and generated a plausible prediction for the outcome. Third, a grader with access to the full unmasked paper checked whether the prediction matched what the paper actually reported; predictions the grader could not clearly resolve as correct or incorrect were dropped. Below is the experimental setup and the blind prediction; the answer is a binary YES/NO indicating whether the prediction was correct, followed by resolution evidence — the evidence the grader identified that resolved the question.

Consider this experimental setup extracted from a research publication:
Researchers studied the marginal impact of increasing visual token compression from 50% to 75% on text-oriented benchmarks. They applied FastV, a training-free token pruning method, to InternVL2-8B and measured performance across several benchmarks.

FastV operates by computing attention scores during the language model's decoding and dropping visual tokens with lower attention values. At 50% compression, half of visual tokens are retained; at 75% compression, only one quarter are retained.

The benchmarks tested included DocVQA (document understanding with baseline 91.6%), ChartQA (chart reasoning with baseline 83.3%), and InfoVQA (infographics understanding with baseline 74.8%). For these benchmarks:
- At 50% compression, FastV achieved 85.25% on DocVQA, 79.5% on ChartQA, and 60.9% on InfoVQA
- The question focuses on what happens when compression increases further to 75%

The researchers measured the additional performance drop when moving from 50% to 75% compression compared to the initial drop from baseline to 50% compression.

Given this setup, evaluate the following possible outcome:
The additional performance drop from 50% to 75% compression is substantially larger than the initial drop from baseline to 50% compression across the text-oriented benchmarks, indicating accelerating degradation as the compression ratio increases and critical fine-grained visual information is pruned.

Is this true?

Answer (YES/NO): YES